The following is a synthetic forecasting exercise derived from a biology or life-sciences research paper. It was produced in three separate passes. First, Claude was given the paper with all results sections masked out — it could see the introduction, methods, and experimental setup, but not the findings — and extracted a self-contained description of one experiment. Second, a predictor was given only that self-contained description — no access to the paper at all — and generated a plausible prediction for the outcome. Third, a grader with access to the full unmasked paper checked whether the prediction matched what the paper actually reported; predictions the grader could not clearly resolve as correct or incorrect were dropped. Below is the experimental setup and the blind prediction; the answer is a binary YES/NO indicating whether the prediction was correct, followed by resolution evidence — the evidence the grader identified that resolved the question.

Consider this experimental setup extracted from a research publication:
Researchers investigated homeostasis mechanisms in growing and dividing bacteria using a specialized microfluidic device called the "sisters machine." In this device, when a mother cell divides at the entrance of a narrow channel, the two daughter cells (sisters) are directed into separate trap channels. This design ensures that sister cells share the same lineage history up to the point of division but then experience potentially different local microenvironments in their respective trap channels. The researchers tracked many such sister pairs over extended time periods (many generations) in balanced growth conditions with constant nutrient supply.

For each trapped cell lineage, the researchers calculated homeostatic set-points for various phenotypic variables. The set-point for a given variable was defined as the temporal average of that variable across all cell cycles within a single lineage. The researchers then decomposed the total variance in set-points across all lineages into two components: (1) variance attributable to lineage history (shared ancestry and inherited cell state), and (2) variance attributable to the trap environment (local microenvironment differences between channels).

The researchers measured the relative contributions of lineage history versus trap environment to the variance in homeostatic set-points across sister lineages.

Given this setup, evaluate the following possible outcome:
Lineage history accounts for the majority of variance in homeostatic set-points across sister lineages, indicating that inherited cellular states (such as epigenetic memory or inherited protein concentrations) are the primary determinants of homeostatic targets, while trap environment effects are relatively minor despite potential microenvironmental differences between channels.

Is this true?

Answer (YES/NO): NO